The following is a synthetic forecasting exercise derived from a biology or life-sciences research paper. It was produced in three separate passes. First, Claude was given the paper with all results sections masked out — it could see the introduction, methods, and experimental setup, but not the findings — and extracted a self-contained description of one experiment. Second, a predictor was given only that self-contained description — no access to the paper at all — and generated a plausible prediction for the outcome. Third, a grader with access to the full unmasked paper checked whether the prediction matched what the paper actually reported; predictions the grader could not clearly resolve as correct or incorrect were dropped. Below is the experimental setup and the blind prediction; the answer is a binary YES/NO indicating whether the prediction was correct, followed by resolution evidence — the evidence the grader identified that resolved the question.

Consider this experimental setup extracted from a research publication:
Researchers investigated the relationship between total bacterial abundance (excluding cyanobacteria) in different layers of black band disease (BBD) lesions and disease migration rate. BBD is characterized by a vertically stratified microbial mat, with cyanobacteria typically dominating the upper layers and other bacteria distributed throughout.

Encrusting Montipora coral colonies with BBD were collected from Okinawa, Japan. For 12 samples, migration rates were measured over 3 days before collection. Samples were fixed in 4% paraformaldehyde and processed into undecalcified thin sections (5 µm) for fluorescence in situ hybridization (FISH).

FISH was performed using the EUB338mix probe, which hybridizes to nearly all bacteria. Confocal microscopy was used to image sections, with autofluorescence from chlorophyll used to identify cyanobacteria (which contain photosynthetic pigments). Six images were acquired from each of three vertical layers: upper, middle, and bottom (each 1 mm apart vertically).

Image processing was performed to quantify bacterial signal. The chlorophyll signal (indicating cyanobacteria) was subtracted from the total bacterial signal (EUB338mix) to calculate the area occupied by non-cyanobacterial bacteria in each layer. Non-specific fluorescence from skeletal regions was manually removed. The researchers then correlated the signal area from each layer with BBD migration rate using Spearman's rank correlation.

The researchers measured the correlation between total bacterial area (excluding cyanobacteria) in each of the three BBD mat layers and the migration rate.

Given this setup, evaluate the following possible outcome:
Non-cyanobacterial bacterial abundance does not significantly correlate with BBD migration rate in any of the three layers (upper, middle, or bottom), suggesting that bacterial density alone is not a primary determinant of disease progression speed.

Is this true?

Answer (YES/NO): NO